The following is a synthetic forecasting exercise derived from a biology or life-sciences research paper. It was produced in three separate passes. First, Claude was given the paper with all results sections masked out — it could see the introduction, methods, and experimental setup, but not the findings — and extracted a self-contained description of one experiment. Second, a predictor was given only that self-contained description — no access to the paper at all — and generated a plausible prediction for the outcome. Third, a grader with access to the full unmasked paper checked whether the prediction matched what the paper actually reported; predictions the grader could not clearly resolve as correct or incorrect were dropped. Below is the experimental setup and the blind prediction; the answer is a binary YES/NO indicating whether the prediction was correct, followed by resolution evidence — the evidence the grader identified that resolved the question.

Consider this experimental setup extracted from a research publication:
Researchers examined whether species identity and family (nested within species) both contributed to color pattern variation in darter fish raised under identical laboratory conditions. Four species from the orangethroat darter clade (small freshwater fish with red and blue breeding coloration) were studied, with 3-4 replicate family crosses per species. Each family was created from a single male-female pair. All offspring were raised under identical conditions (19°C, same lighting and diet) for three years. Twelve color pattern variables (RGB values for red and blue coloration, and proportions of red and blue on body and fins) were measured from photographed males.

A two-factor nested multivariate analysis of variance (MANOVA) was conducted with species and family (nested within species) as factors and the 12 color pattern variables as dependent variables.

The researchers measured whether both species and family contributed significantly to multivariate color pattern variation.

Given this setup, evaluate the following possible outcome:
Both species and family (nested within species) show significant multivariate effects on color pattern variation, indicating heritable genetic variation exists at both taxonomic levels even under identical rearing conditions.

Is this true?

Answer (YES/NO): YES